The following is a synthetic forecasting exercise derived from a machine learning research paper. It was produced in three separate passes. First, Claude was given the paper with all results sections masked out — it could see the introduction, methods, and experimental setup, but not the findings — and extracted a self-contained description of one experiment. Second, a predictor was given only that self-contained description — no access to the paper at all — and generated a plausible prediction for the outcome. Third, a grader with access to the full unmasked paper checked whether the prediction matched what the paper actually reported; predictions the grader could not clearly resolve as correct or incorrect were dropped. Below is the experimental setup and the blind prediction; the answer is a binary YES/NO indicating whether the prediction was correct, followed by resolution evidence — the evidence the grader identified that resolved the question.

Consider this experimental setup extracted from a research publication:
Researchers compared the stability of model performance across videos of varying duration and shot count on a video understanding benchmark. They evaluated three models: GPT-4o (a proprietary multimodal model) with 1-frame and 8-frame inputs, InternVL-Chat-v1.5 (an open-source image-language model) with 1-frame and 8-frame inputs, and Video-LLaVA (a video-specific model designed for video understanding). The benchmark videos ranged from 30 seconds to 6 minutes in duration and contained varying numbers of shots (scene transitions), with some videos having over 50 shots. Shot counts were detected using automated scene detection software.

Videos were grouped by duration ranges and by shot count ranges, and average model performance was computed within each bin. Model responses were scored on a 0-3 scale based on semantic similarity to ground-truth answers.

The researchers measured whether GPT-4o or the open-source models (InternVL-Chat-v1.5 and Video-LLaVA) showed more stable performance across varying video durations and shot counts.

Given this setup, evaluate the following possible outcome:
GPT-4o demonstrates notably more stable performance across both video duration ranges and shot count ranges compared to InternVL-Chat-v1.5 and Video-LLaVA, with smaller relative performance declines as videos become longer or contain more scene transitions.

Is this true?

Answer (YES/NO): NO